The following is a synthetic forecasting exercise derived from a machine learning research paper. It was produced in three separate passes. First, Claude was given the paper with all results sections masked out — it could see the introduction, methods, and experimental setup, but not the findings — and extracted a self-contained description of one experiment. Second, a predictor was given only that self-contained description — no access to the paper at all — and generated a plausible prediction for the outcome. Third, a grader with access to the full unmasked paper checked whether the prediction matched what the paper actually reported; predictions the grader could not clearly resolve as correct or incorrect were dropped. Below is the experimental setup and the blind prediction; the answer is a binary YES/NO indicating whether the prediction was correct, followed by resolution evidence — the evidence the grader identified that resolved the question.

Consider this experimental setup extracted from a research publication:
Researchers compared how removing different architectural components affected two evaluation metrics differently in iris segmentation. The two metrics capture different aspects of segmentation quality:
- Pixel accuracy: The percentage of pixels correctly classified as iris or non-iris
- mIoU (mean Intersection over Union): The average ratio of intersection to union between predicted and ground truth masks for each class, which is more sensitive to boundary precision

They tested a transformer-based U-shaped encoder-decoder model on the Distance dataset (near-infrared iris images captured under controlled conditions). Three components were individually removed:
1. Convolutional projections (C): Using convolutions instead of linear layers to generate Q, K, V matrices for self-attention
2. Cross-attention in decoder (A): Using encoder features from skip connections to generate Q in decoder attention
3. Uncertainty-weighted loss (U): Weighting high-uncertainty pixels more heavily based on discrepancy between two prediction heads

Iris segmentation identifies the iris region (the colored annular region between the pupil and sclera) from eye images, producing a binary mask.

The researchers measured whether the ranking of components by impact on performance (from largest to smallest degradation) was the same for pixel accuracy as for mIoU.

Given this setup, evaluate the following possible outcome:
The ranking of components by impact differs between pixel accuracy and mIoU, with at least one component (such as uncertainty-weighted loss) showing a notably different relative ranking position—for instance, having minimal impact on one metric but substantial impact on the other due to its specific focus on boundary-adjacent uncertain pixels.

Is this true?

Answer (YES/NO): NO